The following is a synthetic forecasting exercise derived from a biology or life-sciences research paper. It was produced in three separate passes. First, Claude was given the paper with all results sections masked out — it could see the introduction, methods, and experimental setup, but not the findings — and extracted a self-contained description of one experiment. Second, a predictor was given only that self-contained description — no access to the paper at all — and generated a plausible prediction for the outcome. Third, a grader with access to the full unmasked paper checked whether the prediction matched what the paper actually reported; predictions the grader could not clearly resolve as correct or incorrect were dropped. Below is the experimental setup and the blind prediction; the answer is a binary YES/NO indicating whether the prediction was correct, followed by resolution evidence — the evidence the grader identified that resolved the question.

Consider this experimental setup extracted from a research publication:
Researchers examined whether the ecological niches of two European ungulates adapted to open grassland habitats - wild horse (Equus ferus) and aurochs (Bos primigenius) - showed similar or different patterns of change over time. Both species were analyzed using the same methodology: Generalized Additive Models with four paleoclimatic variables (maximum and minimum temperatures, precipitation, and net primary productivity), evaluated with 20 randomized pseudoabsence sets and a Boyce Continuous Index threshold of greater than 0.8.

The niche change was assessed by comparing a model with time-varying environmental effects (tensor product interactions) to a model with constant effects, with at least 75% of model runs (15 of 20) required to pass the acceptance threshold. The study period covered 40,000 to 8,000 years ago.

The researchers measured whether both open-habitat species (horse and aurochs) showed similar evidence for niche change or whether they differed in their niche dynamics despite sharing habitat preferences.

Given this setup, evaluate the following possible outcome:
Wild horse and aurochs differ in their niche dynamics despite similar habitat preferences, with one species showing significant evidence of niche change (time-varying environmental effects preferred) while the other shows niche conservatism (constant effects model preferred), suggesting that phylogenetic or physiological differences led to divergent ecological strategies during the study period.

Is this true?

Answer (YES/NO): NO